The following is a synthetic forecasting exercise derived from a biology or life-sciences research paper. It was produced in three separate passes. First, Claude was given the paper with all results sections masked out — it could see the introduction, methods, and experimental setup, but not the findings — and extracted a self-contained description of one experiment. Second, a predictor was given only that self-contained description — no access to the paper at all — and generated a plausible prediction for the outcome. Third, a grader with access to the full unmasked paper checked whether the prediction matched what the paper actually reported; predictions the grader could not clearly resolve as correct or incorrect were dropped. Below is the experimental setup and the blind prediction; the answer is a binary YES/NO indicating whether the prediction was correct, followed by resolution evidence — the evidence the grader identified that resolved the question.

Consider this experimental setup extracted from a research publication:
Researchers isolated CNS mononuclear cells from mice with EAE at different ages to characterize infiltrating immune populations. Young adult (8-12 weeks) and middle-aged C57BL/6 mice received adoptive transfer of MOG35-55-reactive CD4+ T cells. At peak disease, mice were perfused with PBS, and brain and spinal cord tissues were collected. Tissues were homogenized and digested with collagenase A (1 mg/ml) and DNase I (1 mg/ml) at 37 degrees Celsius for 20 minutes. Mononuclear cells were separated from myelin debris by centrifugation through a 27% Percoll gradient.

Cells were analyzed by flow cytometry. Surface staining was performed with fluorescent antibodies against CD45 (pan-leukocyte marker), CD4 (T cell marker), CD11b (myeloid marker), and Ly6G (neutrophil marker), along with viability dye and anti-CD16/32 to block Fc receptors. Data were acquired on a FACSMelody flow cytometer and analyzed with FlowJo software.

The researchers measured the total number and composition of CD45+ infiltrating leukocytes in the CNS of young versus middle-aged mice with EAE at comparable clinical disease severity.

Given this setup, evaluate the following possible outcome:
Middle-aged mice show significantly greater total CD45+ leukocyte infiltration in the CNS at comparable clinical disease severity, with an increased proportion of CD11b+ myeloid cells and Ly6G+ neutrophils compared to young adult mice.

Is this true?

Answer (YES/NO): NO